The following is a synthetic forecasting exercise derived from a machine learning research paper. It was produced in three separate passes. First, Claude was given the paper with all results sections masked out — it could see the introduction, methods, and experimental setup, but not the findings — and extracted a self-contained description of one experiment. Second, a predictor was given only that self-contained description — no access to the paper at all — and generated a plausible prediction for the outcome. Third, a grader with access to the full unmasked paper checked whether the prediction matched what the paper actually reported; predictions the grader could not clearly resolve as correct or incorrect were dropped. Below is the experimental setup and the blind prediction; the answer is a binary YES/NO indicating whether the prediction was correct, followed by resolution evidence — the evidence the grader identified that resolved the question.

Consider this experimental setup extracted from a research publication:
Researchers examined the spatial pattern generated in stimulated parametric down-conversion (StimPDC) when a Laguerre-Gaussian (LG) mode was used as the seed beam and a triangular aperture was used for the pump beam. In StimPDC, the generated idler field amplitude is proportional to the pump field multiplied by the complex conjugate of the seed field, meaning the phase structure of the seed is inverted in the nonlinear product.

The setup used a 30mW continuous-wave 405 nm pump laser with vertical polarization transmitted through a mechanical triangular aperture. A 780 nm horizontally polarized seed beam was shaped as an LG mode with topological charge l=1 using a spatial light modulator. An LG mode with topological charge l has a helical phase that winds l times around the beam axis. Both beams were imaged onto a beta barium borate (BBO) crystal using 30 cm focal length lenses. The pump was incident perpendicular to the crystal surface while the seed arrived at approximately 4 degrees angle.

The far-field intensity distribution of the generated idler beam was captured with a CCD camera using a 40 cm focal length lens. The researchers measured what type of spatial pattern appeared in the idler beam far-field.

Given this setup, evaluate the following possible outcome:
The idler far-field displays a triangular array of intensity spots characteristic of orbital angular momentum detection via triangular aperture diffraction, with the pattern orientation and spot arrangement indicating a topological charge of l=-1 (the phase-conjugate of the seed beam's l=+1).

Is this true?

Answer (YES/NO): YES